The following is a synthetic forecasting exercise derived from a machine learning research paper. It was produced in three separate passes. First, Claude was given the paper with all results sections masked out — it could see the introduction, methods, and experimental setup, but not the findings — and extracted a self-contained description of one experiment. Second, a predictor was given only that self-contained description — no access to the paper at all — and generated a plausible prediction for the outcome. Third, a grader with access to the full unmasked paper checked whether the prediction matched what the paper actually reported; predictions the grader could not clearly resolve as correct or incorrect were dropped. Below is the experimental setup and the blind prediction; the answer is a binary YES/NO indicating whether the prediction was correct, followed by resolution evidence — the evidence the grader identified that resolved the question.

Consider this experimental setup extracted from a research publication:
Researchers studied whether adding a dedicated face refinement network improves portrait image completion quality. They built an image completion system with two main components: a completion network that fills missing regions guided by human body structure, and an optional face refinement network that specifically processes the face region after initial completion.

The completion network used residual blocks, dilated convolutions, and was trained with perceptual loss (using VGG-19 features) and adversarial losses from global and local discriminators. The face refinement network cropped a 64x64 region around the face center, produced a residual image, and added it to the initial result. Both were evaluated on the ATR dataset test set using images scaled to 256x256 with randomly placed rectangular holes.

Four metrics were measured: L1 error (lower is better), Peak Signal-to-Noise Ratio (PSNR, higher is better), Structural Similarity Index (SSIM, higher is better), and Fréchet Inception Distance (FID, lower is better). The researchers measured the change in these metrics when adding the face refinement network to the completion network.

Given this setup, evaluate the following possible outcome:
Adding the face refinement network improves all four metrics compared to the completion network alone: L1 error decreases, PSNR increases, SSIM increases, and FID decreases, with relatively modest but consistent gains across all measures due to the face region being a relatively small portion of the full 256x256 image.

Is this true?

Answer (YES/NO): NO